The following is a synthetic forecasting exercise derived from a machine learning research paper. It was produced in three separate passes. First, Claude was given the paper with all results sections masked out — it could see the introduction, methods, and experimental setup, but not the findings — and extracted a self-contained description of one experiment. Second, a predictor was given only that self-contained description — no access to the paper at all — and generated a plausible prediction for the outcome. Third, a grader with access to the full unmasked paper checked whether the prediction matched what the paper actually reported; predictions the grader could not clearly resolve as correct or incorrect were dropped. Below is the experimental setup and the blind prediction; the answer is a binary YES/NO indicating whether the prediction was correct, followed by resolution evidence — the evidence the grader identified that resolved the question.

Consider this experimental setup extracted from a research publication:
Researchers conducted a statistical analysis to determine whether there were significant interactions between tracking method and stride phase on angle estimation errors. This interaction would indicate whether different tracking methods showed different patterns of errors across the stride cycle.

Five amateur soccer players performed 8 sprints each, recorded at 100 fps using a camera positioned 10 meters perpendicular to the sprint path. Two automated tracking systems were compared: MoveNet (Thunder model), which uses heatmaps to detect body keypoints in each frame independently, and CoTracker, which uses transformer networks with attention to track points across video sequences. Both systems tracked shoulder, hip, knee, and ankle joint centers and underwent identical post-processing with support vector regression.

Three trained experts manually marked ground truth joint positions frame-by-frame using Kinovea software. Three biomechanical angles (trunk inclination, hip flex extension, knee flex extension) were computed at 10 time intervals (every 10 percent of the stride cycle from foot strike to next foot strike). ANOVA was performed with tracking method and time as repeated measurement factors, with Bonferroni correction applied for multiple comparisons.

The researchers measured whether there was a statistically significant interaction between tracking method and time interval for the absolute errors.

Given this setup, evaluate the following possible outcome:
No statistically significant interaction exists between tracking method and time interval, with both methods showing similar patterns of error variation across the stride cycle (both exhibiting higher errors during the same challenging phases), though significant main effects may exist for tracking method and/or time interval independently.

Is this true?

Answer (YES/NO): NO